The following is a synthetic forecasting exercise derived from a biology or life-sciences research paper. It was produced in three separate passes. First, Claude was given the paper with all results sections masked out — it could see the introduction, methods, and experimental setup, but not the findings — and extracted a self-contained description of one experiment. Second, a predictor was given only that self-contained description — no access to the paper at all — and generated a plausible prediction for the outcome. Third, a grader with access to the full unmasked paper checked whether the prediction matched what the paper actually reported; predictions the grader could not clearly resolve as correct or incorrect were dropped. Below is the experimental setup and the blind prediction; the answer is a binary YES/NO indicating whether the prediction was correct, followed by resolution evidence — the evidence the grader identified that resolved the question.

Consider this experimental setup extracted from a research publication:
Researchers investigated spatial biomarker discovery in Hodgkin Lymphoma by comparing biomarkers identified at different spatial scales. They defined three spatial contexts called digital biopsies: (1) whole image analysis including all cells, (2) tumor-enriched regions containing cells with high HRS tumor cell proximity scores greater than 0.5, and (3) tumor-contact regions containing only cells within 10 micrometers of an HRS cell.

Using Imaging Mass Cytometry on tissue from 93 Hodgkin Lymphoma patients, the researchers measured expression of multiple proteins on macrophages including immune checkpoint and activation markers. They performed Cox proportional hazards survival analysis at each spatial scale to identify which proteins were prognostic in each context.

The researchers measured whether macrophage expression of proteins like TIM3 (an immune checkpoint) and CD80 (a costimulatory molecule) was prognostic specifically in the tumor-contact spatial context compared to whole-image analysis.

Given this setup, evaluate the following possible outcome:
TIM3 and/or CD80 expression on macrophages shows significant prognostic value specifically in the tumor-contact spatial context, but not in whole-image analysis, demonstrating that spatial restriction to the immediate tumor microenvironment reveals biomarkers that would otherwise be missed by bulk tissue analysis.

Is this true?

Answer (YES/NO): YES